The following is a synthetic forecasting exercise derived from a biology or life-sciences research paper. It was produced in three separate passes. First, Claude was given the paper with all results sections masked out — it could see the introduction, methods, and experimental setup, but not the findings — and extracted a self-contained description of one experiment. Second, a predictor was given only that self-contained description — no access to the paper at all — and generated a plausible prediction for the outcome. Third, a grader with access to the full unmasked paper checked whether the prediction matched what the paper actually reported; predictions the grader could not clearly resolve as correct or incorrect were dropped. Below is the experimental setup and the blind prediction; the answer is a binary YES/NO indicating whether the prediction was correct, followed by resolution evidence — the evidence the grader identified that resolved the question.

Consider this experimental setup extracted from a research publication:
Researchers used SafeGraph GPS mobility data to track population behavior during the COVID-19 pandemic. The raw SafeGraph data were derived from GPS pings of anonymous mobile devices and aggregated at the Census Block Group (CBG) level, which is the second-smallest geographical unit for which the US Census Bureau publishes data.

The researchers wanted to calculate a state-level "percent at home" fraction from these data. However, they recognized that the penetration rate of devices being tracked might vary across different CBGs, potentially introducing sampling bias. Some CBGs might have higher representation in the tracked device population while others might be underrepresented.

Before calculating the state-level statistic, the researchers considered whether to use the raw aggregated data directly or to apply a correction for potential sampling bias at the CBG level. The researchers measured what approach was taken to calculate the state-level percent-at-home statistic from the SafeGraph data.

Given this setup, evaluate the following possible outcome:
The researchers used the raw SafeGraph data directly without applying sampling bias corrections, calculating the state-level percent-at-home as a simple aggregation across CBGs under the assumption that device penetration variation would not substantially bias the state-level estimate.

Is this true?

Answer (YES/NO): NO